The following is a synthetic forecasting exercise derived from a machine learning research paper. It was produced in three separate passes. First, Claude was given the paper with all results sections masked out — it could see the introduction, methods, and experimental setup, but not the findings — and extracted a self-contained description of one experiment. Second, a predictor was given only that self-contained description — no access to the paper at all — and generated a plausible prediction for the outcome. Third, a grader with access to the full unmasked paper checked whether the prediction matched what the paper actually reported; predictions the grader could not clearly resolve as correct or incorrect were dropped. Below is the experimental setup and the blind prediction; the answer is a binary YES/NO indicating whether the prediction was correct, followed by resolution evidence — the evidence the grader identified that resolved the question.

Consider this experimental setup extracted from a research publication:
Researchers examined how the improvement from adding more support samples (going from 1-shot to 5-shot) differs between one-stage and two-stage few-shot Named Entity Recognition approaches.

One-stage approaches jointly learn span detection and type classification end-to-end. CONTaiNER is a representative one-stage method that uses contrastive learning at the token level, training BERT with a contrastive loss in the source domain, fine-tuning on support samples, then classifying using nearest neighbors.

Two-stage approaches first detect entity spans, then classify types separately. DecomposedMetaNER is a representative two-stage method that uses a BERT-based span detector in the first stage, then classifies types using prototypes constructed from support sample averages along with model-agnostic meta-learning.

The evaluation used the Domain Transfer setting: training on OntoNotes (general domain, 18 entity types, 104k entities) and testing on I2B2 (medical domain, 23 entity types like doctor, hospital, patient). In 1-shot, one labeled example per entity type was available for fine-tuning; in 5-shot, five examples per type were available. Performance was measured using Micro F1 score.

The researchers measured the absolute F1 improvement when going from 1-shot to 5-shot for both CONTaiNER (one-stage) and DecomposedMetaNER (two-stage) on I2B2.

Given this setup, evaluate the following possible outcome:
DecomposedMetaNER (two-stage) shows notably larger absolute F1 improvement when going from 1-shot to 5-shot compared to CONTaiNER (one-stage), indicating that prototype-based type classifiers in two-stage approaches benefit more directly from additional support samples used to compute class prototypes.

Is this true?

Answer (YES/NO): NO